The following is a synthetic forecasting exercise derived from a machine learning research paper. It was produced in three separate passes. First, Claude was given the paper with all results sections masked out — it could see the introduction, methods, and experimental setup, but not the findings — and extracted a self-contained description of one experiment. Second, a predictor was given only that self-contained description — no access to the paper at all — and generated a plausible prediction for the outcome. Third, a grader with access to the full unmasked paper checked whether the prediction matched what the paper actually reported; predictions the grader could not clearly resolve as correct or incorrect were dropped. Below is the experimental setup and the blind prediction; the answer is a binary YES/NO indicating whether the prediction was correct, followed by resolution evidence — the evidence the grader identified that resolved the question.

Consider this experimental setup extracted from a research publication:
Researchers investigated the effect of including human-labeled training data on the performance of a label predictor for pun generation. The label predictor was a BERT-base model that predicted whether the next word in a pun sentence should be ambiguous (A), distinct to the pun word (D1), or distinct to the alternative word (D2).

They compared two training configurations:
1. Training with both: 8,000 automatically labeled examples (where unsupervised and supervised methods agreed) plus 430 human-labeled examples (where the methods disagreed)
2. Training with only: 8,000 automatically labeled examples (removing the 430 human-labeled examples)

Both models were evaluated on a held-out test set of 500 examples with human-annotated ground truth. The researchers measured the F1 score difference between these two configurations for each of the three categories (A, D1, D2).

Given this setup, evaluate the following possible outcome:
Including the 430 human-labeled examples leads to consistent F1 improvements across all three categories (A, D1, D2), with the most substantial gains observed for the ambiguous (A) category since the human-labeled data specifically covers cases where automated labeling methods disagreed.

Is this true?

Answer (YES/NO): NO